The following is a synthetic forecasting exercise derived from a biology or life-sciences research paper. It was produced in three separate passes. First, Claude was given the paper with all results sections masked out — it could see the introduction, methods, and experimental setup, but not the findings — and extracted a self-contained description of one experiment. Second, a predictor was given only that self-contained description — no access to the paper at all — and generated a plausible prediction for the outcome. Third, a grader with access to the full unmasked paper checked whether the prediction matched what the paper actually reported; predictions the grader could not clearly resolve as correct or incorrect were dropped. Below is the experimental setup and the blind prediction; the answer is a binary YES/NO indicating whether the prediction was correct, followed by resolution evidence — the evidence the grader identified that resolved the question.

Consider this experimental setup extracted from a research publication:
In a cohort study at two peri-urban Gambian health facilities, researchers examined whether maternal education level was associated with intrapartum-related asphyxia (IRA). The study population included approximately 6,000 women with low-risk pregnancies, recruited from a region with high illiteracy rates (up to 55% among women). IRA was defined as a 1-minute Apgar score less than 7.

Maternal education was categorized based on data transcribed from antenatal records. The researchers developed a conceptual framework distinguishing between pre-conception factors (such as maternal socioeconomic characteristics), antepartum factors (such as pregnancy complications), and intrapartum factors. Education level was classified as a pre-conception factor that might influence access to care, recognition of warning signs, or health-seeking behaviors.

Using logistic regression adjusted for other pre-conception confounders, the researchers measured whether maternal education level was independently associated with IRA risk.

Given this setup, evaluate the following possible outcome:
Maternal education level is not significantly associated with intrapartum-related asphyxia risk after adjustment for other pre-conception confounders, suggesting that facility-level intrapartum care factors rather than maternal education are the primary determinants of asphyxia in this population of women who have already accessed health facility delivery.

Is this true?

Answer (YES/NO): YES